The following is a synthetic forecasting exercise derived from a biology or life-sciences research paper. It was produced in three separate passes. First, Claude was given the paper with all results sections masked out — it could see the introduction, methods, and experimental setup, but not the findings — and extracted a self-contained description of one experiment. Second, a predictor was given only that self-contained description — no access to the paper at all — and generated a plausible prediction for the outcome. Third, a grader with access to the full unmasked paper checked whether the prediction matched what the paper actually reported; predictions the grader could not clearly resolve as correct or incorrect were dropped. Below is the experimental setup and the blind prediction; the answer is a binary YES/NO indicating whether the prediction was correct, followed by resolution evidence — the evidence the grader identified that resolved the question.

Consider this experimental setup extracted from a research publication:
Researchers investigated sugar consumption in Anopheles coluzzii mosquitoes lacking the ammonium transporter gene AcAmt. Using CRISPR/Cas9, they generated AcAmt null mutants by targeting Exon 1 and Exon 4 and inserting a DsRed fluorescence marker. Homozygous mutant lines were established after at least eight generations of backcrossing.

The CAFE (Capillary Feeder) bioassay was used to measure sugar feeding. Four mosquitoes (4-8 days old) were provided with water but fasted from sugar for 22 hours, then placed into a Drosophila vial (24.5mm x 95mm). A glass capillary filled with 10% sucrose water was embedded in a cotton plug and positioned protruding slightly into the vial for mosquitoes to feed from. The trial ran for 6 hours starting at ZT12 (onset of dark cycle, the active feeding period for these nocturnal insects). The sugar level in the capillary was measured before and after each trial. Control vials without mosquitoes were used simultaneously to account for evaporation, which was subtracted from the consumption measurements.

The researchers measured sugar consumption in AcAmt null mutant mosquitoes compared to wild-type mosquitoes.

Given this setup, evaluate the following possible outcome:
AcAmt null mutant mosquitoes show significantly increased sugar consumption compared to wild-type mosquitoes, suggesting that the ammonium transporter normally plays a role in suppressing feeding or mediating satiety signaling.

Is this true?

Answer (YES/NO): NO